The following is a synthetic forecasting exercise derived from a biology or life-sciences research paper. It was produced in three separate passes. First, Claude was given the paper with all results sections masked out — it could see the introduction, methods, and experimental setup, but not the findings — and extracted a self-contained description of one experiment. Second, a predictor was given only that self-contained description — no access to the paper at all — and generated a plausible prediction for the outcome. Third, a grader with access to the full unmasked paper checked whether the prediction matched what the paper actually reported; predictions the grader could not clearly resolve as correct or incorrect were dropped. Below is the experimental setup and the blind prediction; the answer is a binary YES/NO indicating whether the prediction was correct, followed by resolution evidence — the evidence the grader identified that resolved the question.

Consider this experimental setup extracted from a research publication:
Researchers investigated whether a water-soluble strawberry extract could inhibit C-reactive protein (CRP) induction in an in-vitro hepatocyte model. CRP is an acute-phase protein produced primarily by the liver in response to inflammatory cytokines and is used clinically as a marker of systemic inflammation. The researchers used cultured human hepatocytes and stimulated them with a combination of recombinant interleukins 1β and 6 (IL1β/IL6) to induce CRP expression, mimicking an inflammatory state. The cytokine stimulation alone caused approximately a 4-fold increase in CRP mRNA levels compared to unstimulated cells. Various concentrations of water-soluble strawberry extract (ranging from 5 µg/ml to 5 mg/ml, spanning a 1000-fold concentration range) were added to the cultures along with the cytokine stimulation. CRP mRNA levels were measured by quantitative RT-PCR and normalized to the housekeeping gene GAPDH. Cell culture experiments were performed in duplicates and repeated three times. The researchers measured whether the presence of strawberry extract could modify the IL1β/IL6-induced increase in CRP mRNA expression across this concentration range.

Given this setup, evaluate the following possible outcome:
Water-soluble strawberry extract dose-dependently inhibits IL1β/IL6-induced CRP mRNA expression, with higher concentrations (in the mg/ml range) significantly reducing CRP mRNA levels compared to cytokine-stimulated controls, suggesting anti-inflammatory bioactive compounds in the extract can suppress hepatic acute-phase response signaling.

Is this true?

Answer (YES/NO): YES